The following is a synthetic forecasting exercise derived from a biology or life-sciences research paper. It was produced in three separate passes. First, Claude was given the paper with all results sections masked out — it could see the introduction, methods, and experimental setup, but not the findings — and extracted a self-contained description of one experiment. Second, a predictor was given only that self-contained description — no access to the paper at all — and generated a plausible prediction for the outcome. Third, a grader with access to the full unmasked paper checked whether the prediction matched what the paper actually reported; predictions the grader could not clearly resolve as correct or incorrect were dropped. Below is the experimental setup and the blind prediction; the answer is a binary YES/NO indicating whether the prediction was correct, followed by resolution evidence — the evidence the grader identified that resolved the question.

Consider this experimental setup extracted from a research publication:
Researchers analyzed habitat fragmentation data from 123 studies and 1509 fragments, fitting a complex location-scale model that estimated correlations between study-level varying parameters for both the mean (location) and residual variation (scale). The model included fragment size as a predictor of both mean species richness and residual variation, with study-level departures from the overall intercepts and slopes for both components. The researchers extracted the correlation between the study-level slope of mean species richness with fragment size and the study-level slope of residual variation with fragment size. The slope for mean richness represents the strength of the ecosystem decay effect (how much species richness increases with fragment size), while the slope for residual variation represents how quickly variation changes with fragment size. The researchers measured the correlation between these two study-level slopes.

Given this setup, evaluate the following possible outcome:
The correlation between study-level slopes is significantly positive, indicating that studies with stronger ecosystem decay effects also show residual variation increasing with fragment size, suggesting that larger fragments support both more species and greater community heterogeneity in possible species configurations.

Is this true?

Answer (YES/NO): NO